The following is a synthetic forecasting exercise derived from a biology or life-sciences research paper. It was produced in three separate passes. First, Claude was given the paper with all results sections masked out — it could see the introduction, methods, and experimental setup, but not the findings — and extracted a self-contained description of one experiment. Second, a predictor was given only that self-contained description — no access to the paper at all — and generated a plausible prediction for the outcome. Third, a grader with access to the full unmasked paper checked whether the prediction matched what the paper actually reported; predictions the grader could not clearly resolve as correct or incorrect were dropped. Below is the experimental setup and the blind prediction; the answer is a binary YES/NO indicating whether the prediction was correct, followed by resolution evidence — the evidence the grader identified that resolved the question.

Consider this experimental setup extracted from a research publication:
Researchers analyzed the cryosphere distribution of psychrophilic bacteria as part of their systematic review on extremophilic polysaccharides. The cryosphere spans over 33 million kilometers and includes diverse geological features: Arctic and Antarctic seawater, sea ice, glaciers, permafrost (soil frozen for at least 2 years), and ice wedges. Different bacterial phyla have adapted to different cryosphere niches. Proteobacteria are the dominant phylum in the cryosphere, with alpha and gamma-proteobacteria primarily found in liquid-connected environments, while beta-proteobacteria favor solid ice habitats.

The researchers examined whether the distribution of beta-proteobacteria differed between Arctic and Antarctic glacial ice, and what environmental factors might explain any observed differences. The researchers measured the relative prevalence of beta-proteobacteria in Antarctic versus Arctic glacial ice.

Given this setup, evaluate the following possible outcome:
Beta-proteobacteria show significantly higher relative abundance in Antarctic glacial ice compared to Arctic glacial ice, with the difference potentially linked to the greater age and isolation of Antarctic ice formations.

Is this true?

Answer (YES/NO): NO